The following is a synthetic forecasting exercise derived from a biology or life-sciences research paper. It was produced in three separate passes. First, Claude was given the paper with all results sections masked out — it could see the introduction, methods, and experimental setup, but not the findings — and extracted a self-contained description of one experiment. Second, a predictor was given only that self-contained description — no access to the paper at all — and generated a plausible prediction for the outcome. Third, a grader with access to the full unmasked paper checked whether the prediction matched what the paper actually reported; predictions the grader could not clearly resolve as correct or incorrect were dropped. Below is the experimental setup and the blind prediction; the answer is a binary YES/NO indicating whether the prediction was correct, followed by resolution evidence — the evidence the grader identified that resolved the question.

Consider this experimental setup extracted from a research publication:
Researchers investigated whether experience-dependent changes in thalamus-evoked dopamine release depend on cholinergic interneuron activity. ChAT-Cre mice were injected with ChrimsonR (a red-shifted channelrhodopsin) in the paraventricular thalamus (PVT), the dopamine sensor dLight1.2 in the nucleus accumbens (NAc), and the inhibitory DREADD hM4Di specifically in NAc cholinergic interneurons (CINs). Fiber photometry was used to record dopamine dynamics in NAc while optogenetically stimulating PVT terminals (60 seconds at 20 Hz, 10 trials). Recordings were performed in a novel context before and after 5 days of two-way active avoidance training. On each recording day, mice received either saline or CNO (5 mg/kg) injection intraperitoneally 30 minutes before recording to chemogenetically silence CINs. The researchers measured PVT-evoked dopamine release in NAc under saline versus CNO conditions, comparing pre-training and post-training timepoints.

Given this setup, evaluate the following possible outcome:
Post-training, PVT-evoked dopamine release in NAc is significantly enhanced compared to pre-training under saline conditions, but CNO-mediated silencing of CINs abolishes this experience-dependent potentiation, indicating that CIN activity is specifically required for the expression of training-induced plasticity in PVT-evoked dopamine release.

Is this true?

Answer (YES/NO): YES